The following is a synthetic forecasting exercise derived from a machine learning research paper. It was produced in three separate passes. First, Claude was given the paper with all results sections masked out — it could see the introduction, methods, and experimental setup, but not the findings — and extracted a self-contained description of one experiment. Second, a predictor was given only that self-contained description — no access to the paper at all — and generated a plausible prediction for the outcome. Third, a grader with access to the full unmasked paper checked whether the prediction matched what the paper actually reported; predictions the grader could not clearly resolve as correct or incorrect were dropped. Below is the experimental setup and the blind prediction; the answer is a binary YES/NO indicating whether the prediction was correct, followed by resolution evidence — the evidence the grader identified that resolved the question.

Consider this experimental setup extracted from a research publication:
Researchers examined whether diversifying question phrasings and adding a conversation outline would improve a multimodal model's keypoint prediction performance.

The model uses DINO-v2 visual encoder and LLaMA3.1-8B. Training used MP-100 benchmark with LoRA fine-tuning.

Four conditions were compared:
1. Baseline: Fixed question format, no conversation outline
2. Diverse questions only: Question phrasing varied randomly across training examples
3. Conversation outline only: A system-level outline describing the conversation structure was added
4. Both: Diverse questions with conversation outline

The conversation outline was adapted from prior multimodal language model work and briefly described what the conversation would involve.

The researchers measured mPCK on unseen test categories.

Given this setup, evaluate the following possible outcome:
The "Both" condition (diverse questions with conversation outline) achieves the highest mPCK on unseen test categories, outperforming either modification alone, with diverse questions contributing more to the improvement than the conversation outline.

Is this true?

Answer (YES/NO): NO